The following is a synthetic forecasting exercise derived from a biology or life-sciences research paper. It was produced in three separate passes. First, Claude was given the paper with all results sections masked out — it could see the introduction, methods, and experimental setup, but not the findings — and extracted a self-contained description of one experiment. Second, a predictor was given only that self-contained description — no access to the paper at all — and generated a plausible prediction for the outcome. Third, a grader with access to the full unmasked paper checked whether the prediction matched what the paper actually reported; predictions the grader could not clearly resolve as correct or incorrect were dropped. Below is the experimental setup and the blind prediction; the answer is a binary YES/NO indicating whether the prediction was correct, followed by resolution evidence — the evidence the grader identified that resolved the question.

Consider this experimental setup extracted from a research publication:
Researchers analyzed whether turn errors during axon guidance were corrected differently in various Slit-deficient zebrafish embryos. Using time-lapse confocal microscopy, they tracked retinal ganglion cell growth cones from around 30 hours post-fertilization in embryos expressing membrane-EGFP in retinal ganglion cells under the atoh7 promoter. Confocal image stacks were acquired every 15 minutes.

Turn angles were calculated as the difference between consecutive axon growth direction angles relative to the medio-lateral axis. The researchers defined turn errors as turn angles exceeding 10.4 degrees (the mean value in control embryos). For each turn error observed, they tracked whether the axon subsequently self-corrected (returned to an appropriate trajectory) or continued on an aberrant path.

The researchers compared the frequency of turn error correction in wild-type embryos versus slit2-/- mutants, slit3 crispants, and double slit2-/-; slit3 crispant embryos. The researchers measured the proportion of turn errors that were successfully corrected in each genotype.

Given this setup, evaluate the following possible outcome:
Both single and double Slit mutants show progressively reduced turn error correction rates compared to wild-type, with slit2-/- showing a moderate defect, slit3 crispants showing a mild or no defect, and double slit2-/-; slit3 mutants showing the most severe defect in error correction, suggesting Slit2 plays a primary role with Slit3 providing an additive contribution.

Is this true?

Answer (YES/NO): NO